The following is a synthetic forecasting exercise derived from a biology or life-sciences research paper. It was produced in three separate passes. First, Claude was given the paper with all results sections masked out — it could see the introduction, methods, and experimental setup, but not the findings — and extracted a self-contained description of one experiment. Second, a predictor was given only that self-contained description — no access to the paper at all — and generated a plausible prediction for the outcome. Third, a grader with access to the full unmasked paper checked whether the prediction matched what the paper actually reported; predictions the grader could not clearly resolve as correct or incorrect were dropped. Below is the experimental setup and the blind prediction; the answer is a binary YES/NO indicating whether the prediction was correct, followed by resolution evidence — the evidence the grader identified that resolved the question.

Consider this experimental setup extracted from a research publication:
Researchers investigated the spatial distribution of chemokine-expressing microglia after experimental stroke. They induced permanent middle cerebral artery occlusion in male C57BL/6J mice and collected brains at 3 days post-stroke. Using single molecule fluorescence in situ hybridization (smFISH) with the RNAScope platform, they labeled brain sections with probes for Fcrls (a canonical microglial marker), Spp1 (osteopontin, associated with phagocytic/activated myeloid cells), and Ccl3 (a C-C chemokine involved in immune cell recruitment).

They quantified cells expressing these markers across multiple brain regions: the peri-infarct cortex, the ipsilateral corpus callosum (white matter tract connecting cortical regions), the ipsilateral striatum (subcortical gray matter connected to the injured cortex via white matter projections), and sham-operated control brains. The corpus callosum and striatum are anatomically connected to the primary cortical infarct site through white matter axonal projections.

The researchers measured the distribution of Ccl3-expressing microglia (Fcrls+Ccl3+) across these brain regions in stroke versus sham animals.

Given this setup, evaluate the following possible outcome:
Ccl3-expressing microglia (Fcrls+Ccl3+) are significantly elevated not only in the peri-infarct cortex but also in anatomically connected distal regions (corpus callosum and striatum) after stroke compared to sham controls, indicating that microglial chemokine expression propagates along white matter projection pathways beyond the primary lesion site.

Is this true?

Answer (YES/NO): YES